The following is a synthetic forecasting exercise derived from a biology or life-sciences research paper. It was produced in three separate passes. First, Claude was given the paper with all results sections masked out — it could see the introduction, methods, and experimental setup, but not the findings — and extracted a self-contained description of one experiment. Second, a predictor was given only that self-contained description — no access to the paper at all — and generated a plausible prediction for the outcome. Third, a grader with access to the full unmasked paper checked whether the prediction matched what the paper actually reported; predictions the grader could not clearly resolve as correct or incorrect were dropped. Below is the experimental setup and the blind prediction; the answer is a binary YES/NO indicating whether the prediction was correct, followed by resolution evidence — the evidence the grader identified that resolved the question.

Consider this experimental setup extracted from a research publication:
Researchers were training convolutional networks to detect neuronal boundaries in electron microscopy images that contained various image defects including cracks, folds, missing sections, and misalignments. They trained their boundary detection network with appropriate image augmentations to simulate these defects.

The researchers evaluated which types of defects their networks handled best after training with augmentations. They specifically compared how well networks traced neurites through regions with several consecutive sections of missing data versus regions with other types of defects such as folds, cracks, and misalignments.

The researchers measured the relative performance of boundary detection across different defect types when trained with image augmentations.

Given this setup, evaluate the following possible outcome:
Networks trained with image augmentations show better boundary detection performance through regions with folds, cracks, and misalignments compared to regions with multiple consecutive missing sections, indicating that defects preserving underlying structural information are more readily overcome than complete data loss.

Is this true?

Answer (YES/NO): NO